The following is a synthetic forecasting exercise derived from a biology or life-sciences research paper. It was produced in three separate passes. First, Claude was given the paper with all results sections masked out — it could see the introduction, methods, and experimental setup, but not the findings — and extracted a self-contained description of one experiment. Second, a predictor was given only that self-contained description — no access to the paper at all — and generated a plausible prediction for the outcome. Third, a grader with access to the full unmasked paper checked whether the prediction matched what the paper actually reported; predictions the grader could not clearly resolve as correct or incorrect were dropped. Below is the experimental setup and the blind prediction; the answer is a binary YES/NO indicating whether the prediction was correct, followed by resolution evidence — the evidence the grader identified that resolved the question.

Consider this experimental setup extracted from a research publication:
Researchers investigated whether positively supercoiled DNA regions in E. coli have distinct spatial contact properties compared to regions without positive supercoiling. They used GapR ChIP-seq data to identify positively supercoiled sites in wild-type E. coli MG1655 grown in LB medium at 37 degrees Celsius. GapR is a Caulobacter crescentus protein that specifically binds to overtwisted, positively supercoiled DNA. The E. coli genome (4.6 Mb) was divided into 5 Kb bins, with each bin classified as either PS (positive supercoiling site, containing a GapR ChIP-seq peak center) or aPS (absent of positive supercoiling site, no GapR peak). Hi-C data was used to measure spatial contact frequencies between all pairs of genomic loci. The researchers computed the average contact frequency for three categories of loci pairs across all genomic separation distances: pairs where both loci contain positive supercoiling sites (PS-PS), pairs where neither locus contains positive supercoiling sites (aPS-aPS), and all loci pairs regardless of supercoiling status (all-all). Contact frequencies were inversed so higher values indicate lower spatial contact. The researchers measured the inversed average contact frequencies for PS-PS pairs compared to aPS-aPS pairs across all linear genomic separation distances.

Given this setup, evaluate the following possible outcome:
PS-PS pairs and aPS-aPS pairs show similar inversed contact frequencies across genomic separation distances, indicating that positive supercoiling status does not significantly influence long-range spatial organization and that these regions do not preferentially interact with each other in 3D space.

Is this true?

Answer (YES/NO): NO